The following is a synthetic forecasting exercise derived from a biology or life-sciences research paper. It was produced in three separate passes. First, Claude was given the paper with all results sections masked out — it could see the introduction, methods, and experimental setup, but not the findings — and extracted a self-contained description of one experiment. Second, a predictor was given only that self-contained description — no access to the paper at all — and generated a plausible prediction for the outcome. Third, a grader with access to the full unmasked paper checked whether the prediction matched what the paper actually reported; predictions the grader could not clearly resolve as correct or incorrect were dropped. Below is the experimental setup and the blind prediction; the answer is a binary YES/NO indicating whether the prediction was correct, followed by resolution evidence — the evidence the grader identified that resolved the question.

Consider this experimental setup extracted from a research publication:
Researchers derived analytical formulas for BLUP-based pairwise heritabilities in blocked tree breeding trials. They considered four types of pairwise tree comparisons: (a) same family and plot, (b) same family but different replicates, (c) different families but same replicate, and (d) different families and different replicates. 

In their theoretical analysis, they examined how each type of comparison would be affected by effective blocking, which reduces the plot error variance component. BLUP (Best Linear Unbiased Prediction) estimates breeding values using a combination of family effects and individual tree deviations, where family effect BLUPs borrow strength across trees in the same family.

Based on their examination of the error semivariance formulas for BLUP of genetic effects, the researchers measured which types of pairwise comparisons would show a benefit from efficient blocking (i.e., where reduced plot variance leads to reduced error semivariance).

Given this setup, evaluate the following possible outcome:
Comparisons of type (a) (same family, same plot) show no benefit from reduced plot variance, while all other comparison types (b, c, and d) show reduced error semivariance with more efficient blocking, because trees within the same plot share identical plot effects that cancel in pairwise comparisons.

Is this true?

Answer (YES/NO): YES